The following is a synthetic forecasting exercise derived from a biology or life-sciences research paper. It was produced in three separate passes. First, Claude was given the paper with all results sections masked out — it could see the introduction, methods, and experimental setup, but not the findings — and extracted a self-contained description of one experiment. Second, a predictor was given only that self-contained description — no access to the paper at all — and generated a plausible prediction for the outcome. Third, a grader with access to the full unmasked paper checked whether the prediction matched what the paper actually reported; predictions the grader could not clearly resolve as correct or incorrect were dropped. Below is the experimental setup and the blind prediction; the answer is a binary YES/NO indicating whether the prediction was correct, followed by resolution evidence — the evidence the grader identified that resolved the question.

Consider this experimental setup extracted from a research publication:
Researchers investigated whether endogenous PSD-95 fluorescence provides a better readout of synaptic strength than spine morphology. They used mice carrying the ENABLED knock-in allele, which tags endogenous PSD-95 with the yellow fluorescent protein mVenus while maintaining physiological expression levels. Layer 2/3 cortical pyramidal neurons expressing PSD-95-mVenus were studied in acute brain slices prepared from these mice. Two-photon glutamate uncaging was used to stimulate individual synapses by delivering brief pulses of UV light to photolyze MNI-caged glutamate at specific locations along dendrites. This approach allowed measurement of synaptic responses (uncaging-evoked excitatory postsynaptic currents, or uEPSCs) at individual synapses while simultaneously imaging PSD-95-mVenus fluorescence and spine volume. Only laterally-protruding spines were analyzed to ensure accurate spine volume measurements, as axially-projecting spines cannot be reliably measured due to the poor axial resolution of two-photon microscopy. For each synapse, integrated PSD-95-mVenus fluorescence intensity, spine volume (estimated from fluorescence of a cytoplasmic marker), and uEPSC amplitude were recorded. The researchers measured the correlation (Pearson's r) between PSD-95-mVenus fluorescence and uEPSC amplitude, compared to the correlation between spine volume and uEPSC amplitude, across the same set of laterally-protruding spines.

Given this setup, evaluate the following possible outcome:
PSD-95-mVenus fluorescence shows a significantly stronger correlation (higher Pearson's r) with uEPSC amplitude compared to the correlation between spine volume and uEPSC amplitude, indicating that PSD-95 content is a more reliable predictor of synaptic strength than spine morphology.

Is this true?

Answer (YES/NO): YES